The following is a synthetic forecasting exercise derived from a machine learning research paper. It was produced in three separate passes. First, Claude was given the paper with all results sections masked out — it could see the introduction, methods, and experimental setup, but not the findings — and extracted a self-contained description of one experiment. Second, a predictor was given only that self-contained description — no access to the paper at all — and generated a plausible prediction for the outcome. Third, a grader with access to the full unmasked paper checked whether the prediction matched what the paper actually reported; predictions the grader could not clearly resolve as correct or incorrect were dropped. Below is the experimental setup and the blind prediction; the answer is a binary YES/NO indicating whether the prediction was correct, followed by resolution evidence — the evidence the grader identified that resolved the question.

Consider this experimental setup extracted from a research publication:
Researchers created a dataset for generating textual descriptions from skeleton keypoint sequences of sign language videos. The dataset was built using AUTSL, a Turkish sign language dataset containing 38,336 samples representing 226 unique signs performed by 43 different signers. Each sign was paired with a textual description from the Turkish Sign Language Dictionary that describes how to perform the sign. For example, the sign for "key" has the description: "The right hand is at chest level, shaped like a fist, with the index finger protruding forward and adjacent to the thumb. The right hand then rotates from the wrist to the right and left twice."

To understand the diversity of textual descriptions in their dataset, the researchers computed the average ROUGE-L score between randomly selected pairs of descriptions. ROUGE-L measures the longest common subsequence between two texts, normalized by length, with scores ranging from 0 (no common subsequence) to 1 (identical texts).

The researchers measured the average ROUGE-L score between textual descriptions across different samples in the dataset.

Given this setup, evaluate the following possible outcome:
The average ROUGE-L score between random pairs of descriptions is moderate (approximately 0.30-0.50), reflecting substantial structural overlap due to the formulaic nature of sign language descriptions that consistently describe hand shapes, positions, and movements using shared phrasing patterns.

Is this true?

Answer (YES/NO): NO